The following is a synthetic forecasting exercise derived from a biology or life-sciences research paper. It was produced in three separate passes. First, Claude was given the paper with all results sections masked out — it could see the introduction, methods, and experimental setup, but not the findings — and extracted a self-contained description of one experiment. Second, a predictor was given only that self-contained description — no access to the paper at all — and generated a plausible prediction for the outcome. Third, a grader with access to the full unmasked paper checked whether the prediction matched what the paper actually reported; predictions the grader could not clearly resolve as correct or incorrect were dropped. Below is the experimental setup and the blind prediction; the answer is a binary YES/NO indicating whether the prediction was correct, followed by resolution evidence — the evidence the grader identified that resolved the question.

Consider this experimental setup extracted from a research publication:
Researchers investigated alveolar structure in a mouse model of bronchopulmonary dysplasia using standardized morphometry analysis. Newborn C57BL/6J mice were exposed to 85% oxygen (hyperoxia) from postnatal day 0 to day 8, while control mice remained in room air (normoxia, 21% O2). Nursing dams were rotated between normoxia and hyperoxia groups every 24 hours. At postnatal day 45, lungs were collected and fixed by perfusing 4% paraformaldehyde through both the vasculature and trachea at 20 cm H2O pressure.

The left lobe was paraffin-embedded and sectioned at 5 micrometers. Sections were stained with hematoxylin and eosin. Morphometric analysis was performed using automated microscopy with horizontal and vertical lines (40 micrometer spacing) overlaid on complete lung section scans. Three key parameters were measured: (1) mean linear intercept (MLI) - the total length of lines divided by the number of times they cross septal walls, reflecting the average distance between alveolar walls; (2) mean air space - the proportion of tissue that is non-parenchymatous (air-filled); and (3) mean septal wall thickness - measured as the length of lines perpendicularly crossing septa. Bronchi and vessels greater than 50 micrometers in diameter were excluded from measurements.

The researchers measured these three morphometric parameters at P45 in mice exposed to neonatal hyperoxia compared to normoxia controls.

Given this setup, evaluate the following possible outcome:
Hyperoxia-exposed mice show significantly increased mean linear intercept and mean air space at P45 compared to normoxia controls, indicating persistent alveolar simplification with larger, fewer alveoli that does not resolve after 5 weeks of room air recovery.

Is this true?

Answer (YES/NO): YES